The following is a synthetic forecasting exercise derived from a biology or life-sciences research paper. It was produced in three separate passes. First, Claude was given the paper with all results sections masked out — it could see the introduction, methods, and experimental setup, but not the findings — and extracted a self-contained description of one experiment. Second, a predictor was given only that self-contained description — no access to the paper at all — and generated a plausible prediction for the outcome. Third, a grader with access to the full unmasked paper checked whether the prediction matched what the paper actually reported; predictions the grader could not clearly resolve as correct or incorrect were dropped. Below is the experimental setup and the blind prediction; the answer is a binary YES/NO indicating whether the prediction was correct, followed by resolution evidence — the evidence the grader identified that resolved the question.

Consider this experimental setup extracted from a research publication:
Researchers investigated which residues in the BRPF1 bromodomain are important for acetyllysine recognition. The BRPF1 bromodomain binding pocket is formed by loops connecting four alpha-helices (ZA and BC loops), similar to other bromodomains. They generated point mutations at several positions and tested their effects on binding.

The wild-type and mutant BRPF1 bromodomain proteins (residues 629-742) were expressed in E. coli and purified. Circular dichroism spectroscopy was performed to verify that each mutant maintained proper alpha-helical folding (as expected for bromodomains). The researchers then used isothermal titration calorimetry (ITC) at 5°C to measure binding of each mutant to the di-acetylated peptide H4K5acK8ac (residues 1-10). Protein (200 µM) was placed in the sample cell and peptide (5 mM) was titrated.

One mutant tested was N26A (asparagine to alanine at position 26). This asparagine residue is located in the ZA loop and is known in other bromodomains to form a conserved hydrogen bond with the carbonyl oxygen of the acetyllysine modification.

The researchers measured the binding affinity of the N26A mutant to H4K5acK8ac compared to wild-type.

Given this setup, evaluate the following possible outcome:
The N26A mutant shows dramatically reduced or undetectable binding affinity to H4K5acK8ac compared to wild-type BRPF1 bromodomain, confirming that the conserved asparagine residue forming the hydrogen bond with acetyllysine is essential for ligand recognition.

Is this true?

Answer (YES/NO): NO